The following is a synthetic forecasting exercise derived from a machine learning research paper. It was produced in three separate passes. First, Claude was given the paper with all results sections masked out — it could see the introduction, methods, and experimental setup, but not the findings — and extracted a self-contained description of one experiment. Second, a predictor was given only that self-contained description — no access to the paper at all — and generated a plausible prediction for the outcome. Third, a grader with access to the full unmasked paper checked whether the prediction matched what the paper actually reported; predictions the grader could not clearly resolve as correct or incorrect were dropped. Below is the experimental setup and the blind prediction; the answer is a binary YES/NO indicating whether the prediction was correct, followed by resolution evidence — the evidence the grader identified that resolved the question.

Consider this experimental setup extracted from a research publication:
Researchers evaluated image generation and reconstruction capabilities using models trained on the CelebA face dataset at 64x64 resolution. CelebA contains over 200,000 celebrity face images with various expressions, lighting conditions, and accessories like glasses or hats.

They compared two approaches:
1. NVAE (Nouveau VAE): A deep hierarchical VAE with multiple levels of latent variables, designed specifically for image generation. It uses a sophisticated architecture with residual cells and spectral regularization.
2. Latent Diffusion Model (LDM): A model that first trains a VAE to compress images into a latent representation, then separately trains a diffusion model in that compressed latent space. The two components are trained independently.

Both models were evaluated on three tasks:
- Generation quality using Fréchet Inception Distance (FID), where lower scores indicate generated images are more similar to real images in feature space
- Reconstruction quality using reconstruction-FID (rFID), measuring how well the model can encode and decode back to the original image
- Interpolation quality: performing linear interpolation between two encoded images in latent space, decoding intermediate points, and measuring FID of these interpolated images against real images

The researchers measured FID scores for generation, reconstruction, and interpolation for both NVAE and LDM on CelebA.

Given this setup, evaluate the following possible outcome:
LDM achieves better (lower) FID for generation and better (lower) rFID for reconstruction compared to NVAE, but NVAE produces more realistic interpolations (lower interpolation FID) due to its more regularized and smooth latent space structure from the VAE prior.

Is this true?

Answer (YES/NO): NO